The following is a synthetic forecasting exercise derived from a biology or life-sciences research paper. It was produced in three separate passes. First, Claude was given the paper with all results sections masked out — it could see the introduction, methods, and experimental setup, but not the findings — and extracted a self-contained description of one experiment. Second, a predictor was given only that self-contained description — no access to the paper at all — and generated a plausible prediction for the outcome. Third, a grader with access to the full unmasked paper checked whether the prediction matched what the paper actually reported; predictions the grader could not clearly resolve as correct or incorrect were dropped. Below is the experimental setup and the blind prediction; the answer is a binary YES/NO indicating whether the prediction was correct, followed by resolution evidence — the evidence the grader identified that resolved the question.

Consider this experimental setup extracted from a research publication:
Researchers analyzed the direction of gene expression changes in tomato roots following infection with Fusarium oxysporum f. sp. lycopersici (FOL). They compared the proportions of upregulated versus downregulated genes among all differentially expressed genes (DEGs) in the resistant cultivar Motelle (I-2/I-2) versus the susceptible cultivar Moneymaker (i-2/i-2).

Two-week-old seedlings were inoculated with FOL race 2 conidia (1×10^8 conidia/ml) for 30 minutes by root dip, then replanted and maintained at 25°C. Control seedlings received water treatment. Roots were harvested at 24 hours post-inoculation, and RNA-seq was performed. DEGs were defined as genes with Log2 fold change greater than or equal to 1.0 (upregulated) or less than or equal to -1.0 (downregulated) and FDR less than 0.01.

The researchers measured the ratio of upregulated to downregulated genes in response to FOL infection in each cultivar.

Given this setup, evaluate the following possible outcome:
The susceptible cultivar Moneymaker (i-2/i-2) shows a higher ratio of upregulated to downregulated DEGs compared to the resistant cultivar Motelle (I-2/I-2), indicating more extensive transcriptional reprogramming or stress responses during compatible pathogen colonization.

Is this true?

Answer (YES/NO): NO